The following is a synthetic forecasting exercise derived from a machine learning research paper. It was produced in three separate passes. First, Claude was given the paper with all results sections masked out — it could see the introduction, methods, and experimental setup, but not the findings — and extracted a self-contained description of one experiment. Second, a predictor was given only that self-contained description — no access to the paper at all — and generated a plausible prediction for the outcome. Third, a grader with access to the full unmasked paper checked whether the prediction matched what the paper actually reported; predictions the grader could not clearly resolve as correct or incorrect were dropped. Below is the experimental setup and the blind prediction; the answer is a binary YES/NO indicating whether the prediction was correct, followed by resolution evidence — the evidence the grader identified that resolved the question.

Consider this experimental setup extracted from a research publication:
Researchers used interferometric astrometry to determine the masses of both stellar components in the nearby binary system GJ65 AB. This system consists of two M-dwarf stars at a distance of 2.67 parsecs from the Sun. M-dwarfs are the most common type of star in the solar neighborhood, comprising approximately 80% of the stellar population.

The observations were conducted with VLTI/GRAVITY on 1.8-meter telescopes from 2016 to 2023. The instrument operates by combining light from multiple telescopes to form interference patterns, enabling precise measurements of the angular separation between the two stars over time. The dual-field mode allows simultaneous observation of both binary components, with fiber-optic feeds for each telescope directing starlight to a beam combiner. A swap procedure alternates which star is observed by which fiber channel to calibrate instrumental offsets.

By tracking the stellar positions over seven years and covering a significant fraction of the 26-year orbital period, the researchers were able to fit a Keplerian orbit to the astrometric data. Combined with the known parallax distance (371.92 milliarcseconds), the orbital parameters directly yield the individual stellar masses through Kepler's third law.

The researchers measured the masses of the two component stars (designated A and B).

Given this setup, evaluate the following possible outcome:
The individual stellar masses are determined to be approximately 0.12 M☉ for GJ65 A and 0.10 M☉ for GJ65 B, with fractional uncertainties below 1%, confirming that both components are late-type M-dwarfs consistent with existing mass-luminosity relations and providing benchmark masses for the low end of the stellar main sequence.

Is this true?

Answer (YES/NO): NO